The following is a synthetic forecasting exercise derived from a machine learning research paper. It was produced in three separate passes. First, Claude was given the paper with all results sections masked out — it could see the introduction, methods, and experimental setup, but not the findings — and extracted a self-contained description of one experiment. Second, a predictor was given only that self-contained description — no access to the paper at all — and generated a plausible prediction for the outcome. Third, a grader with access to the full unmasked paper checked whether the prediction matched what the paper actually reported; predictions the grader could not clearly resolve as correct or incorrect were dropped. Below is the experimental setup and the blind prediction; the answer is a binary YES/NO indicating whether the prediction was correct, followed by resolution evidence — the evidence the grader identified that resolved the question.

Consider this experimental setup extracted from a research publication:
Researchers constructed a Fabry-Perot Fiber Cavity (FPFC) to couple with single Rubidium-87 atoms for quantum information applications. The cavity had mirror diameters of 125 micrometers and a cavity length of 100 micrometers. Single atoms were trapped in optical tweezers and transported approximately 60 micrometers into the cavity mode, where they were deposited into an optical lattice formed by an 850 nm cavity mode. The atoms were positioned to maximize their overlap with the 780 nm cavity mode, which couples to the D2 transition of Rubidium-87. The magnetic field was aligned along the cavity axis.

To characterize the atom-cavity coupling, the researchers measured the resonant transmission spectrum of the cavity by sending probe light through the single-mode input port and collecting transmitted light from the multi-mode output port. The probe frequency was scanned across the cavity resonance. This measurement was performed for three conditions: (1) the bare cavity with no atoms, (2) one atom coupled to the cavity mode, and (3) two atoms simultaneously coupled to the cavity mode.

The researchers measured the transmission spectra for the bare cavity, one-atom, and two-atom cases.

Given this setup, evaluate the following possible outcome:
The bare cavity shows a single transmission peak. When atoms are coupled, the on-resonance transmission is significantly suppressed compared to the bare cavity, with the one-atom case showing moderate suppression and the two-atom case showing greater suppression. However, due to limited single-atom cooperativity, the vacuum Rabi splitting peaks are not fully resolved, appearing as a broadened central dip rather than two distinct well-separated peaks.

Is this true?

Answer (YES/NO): NO